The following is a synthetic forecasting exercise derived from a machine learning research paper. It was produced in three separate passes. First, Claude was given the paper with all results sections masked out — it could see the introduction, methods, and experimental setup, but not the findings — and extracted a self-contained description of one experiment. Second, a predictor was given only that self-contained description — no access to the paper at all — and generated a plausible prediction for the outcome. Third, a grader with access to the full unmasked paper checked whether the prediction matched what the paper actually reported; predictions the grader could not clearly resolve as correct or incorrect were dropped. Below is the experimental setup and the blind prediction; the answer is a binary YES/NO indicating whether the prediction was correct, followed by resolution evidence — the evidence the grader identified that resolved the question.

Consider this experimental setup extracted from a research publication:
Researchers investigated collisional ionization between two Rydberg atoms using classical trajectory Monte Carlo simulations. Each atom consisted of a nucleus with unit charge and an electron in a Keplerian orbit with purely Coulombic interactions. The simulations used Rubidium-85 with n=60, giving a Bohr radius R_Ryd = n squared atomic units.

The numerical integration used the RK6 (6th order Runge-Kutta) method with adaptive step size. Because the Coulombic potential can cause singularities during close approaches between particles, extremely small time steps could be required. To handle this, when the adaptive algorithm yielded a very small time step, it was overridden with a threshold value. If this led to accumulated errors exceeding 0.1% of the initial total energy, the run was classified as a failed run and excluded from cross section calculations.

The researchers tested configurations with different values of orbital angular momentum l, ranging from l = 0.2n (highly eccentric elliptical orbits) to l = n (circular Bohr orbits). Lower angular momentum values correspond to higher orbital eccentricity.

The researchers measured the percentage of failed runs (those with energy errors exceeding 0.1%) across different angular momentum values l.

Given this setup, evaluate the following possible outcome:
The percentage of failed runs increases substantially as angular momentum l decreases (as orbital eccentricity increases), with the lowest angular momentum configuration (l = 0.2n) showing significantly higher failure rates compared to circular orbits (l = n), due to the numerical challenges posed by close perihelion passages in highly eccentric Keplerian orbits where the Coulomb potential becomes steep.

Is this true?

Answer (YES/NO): NO